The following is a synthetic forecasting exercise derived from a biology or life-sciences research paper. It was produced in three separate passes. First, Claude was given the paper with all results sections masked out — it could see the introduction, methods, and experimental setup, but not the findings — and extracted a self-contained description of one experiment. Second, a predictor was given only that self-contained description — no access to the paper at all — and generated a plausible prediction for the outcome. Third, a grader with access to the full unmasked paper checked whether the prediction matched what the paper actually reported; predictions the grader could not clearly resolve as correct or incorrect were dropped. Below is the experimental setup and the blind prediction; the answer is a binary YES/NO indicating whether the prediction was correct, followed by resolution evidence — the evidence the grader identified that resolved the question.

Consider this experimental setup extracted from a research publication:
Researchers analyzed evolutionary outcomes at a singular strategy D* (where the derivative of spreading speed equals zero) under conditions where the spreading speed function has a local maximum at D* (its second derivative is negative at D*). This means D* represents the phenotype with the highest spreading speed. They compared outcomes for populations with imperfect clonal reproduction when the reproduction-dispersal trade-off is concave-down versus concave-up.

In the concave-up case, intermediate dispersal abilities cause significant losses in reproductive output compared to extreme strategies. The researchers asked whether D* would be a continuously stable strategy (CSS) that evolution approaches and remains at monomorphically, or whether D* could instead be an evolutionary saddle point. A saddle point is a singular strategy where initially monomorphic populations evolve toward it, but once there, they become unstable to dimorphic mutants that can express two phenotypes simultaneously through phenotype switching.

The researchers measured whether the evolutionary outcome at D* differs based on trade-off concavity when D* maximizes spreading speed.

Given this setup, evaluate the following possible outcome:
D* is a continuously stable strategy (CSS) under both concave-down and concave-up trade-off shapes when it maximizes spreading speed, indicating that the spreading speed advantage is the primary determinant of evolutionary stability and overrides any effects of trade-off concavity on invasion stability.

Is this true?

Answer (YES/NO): NO